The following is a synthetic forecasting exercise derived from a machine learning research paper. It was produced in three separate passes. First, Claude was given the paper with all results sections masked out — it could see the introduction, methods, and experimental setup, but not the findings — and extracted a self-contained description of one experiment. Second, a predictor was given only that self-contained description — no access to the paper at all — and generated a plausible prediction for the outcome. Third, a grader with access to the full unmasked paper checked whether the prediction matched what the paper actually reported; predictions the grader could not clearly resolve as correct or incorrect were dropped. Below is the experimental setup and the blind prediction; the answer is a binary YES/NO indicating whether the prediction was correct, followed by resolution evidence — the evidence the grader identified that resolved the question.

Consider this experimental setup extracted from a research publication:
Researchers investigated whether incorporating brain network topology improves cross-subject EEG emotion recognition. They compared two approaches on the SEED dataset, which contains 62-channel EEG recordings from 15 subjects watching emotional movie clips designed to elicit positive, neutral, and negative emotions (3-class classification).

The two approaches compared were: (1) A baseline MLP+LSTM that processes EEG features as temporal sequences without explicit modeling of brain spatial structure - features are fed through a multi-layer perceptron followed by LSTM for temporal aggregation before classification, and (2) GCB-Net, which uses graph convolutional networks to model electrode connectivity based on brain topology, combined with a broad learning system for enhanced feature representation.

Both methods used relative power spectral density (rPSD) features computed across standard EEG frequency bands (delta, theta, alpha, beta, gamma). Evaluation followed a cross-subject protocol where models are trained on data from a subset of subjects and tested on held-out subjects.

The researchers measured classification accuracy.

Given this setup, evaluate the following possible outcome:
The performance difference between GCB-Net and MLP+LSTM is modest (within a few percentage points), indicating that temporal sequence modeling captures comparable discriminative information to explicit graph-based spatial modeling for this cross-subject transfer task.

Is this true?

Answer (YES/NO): YES